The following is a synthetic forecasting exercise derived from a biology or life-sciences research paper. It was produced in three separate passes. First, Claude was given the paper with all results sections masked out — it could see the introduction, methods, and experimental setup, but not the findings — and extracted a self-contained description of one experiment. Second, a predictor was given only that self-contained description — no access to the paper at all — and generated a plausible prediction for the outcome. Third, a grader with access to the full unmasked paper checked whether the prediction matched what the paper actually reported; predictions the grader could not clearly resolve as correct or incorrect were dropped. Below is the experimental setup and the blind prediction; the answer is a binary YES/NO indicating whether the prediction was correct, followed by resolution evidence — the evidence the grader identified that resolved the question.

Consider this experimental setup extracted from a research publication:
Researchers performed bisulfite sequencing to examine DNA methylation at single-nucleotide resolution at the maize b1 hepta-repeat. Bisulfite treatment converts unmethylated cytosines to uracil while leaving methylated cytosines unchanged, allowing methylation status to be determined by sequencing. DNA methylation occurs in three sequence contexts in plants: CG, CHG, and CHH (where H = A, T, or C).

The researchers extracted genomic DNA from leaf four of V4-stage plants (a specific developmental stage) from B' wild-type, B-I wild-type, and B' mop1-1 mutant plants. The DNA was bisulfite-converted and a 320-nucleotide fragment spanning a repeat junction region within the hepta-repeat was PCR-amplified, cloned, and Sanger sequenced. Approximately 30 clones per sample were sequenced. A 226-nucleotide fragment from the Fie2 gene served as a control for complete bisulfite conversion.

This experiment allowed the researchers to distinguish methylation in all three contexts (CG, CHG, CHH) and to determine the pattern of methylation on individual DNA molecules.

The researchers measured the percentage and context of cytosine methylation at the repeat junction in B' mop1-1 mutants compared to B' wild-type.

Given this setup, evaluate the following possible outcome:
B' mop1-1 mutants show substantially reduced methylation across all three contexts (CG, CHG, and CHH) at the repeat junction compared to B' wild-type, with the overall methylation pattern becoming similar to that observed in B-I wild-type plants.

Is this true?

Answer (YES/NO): NO